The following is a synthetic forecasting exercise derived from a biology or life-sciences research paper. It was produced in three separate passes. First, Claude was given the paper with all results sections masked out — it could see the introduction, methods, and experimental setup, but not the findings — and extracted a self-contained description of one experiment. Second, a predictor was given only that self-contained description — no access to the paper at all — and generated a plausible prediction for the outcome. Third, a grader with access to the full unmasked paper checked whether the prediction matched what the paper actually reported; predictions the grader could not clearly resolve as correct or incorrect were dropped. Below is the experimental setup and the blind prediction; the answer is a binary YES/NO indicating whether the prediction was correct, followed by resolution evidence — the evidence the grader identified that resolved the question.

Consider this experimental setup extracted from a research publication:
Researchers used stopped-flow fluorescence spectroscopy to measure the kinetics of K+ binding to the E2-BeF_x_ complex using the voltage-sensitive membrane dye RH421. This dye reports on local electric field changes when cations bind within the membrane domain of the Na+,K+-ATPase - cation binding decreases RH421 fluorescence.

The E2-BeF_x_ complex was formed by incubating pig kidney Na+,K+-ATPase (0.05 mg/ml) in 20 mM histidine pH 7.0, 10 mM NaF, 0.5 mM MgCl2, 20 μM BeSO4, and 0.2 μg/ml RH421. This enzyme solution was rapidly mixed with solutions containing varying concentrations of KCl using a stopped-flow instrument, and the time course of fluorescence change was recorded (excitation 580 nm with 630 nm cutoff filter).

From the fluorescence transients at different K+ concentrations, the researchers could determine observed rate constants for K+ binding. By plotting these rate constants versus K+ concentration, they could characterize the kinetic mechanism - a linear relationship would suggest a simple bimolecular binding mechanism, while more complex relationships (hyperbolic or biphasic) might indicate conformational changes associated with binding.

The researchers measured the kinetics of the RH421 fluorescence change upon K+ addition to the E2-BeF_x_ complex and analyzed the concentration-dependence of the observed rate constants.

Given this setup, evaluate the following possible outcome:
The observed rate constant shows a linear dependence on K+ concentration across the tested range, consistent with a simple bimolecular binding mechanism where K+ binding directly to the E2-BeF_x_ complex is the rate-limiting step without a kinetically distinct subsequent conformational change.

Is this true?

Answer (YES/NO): YES